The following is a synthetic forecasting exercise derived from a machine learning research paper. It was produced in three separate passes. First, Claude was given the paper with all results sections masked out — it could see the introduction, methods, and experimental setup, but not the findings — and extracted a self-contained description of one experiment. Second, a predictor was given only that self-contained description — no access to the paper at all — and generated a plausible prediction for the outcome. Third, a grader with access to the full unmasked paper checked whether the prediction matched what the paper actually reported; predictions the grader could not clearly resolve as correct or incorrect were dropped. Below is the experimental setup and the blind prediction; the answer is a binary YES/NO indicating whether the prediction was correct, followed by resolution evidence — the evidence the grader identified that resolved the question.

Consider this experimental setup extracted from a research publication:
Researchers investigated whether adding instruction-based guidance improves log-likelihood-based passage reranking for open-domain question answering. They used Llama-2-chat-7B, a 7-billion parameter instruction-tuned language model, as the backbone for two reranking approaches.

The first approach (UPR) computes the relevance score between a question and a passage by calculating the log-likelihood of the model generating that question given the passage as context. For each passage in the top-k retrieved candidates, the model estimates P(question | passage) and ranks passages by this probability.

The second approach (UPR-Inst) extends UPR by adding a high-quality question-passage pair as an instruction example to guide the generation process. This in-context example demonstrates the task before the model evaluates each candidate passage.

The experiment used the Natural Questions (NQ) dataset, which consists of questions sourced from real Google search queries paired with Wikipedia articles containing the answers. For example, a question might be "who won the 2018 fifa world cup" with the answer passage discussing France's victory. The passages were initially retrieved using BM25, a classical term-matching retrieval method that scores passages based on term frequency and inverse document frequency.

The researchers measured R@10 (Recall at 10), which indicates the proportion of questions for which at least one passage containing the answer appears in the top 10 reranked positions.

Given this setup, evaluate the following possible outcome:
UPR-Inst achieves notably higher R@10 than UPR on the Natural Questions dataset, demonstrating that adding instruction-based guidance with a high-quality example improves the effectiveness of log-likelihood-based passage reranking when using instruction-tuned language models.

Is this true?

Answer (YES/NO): NO